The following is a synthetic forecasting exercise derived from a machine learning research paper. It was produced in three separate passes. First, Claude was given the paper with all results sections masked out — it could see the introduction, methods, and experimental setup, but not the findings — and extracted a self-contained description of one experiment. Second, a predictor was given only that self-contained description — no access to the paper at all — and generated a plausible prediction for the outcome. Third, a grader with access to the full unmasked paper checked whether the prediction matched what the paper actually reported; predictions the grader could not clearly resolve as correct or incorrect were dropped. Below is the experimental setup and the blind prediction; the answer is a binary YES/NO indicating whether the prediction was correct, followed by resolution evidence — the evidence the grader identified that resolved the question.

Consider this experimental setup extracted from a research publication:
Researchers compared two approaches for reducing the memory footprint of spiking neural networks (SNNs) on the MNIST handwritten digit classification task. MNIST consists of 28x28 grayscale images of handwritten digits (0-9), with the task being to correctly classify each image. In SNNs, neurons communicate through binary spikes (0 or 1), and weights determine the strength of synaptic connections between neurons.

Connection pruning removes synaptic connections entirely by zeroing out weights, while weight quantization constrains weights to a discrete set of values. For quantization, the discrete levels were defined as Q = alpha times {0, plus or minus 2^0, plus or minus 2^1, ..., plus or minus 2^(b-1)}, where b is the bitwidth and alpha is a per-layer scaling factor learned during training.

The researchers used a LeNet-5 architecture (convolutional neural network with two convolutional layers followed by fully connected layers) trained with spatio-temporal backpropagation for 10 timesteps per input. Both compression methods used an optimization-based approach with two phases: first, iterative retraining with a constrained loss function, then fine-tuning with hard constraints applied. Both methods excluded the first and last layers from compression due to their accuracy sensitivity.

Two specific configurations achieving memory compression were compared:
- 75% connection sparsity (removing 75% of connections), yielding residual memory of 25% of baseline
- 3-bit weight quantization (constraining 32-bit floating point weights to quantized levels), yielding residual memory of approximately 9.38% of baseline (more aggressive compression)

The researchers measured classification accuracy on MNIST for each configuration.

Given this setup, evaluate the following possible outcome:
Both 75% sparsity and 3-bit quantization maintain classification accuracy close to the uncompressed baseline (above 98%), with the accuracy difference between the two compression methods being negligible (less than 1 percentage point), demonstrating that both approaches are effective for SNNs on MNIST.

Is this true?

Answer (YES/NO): NO